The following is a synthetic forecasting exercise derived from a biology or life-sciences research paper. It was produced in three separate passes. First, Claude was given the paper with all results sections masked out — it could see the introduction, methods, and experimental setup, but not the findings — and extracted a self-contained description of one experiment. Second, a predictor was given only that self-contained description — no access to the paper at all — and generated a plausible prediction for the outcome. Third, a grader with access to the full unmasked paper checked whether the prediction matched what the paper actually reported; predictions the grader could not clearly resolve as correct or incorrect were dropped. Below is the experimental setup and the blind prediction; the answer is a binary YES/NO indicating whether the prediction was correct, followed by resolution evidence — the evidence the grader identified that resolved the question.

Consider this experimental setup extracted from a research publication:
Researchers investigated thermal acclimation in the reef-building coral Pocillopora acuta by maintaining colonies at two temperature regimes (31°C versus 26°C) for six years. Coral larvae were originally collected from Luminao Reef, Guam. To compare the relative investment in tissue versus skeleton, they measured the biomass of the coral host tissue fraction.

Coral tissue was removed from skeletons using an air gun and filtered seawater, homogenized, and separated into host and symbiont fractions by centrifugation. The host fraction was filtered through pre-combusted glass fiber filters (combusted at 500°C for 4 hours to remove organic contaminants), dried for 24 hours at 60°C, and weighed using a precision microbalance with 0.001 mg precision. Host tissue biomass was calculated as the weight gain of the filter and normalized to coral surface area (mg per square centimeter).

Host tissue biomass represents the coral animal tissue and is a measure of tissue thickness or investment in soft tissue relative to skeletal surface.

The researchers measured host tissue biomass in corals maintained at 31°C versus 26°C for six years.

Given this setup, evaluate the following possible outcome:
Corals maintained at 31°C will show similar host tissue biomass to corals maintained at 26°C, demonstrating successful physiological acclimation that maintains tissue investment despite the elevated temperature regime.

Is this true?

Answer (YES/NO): NO